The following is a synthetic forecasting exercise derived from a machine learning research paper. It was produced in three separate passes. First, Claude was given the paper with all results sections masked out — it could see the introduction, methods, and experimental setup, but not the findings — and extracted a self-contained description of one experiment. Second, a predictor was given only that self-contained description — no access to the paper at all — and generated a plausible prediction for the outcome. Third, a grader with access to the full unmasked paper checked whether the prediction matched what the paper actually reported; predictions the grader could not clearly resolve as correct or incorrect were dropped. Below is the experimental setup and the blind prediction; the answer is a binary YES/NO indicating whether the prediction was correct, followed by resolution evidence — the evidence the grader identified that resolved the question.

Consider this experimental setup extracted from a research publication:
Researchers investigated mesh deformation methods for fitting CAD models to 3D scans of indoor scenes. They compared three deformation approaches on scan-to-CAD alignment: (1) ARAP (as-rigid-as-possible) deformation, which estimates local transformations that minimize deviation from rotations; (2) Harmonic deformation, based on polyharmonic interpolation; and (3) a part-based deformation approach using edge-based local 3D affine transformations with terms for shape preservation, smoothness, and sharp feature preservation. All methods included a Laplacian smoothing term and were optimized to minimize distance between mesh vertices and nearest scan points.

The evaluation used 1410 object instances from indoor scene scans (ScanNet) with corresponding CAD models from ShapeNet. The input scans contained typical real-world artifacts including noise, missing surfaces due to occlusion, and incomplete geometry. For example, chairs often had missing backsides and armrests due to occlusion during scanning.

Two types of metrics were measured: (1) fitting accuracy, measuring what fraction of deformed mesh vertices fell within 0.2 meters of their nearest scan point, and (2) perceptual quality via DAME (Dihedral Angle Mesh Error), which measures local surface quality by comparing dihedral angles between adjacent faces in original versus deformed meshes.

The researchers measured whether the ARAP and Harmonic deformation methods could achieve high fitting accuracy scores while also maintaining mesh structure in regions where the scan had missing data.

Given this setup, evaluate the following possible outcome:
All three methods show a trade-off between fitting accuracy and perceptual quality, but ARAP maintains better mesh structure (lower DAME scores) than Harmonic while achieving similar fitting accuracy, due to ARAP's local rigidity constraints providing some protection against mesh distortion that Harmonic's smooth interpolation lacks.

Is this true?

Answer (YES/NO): NO